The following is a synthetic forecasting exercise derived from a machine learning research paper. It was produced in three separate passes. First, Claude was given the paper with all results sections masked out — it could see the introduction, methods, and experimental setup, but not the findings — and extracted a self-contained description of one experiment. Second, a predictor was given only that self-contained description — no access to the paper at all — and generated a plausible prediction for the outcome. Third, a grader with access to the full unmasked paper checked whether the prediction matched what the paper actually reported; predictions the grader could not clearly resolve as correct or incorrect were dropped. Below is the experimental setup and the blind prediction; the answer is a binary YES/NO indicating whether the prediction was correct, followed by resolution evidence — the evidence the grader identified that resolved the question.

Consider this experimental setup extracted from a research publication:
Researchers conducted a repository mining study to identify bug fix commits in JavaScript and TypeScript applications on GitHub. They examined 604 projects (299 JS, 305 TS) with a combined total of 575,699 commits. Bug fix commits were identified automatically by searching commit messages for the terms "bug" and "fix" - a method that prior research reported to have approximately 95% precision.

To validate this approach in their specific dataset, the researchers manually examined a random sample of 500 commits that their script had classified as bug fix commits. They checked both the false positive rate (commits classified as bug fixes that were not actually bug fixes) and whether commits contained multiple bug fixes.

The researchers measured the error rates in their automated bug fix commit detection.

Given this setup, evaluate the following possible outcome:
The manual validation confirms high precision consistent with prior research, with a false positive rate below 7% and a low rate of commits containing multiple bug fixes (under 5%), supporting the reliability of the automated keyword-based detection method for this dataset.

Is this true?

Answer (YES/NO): NO